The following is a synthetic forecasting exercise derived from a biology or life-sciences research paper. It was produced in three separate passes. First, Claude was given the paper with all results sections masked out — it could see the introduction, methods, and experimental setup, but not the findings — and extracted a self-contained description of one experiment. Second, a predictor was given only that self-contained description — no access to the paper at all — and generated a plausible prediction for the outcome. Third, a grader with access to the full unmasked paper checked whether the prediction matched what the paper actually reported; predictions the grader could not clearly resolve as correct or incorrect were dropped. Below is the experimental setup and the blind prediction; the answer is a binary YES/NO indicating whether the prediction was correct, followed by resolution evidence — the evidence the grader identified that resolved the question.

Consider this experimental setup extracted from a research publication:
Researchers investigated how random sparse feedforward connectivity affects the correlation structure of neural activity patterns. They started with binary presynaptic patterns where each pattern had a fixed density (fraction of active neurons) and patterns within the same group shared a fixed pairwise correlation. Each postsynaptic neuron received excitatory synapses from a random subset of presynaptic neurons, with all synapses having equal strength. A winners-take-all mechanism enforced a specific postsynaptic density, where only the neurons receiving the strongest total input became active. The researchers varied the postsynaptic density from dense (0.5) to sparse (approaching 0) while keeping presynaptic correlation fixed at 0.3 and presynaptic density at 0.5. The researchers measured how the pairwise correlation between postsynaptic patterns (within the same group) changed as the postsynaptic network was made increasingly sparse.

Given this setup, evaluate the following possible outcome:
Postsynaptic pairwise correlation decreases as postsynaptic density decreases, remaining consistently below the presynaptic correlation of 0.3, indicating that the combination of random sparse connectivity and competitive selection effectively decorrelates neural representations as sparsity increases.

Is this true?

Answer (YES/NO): YES